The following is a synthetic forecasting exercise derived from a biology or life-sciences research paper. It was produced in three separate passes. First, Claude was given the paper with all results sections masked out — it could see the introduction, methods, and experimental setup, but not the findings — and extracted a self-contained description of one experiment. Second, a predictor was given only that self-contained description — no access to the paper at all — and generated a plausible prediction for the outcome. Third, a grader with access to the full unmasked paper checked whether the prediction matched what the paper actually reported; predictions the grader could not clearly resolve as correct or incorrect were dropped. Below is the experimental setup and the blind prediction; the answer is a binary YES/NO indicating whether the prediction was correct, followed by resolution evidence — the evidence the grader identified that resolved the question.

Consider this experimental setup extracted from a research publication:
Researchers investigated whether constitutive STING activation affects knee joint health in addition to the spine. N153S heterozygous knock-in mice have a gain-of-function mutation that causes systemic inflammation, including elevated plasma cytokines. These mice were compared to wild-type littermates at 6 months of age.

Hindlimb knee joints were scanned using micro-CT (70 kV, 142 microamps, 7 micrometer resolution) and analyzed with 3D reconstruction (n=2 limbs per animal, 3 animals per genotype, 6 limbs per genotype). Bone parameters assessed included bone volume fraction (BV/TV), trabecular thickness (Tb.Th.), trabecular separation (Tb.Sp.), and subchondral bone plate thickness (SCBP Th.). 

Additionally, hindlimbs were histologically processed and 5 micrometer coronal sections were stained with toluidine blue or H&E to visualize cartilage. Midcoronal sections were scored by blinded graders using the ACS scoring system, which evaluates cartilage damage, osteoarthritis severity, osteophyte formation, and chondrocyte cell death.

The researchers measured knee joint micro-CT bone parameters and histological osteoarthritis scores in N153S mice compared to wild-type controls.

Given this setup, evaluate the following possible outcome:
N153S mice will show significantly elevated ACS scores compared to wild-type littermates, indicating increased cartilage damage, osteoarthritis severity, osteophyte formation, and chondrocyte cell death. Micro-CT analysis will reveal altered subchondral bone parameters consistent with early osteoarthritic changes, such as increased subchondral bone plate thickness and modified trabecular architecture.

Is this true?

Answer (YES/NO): NO